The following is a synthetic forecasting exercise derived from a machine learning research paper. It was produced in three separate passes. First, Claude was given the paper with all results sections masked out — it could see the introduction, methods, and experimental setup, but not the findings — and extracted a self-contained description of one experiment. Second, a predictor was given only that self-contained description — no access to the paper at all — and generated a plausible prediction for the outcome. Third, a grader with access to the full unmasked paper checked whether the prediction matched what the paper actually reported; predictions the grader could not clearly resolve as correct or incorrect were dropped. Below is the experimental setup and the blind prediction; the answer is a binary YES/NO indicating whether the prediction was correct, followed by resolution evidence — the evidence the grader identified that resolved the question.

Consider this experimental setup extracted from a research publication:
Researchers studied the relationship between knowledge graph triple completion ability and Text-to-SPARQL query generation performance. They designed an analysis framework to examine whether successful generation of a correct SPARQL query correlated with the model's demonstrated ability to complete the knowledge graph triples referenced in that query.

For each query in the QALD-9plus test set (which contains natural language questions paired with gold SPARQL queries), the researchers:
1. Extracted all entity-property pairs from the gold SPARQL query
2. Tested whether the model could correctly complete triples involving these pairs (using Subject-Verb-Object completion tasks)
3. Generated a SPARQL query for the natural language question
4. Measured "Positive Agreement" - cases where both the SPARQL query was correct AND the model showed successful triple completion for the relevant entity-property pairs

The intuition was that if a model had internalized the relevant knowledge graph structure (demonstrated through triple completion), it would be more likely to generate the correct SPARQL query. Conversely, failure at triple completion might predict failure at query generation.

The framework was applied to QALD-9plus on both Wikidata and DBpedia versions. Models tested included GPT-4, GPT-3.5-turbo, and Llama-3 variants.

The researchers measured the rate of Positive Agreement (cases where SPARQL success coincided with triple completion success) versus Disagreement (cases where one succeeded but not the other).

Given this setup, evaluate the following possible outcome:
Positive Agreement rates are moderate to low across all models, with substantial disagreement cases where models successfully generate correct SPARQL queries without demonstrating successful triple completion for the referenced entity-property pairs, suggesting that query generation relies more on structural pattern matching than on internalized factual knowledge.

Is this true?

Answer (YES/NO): NO